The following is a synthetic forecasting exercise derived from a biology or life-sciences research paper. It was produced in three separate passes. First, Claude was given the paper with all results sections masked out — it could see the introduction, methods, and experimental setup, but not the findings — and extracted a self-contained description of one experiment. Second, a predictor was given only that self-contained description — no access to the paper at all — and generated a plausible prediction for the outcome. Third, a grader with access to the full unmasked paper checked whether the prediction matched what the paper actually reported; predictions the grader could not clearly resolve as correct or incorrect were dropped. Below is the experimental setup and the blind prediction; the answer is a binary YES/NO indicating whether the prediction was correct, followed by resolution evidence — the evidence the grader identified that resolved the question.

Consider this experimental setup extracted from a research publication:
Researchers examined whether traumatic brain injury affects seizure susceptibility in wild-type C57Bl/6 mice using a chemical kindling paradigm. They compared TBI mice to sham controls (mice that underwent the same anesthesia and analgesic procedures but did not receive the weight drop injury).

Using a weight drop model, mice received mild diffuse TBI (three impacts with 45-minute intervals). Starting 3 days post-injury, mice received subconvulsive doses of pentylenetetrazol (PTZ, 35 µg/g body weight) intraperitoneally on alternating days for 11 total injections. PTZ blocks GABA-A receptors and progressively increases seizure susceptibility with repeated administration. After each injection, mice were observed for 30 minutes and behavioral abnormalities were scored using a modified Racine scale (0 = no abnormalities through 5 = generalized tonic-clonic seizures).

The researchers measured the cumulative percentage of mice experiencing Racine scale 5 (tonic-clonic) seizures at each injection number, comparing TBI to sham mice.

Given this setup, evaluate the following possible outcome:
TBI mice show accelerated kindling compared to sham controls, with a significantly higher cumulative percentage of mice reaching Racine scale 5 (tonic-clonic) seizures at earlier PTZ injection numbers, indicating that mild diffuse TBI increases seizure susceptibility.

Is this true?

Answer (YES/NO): YES